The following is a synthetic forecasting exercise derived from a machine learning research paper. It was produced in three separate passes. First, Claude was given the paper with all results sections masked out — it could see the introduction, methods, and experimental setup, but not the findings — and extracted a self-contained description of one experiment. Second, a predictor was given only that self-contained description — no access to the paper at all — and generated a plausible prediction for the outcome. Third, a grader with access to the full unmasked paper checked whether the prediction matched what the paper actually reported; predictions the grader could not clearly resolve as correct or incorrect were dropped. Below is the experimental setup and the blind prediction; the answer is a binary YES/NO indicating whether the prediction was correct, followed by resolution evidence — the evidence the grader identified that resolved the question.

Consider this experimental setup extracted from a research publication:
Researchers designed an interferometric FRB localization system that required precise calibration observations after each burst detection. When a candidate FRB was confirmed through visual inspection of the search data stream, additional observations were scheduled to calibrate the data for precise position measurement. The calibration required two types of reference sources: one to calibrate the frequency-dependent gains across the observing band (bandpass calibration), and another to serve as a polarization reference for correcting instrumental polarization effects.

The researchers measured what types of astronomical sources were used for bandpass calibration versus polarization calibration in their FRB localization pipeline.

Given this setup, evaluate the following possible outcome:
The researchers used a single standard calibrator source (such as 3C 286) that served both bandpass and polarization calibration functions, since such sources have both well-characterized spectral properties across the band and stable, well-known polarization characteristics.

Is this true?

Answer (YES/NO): NO